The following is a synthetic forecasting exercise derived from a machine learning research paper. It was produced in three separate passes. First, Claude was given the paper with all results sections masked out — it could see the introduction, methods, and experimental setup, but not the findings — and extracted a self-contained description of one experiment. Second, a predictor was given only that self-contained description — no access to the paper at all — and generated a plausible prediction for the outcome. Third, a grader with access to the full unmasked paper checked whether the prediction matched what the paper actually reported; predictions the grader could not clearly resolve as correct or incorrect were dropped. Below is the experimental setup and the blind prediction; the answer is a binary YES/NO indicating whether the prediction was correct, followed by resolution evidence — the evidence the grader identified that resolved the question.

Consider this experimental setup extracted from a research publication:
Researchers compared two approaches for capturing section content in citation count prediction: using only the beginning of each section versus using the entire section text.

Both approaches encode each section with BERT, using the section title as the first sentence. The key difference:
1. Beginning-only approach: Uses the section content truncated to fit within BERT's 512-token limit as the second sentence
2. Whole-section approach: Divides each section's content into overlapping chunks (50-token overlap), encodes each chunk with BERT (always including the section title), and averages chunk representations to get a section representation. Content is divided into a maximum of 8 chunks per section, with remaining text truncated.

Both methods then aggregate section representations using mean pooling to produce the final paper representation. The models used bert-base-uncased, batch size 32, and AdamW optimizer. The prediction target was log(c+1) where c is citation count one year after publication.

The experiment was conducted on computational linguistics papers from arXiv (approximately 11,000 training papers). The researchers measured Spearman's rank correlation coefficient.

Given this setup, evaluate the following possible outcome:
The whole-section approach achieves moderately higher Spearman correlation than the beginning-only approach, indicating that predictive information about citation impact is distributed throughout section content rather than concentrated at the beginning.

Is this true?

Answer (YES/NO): NO